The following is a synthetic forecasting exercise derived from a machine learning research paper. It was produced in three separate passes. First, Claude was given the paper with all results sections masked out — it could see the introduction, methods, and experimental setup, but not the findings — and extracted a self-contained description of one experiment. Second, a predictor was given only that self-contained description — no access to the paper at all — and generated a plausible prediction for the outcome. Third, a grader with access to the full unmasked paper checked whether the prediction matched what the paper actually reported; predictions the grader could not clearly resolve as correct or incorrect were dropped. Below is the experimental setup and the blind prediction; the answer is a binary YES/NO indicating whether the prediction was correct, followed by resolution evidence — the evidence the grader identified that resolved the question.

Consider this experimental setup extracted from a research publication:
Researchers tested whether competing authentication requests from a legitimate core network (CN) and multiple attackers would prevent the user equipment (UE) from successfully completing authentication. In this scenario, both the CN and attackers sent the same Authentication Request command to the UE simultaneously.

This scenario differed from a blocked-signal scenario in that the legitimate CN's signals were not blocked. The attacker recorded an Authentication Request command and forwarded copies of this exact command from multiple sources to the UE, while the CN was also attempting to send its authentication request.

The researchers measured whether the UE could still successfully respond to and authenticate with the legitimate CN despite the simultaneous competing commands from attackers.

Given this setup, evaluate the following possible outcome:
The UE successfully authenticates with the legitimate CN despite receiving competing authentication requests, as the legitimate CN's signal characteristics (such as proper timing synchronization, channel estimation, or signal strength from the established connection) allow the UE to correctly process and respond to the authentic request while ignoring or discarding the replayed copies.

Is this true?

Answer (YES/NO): NO